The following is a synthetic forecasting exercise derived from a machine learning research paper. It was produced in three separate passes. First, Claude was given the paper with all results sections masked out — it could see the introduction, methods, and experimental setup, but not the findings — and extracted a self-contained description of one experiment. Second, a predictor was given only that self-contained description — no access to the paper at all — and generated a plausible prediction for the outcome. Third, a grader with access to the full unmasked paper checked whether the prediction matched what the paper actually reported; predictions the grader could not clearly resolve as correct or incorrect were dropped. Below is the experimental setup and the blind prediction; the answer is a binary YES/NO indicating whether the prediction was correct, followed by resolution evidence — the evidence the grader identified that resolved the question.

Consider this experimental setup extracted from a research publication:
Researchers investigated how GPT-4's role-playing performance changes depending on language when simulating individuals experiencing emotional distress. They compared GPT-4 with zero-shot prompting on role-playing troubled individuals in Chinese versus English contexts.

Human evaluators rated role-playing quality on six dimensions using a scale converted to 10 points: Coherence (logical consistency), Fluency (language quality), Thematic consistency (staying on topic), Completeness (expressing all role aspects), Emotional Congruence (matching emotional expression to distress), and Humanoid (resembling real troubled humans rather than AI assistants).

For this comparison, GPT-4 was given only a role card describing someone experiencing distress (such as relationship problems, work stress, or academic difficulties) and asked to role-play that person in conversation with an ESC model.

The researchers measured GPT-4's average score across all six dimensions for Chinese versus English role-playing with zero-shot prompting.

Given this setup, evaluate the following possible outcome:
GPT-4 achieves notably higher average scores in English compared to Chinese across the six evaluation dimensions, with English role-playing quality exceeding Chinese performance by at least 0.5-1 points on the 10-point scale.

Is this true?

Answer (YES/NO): YES